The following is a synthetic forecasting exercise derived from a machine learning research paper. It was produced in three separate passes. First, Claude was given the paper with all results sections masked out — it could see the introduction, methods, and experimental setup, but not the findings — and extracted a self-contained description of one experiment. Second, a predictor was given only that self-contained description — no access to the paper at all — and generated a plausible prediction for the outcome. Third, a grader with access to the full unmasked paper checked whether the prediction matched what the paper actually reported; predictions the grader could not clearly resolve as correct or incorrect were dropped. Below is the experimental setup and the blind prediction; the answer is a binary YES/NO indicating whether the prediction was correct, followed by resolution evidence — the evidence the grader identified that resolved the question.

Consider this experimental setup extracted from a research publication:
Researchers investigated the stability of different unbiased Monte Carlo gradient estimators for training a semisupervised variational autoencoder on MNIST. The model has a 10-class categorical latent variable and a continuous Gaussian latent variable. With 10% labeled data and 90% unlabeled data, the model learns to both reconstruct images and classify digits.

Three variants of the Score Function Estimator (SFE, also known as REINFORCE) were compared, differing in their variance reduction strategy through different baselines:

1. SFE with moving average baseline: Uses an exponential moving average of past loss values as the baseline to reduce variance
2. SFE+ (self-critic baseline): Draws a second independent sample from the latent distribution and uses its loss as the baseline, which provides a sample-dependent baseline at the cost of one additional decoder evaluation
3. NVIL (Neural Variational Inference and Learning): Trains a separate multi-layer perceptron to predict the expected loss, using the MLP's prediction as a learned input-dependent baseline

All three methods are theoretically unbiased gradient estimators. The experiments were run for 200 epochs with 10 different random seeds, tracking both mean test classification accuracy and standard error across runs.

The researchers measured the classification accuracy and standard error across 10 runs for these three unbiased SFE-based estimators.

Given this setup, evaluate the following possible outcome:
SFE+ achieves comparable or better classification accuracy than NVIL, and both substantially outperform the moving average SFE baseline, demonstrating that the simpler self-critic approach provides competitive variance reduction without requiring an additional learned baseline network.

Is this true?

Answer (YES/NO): YES